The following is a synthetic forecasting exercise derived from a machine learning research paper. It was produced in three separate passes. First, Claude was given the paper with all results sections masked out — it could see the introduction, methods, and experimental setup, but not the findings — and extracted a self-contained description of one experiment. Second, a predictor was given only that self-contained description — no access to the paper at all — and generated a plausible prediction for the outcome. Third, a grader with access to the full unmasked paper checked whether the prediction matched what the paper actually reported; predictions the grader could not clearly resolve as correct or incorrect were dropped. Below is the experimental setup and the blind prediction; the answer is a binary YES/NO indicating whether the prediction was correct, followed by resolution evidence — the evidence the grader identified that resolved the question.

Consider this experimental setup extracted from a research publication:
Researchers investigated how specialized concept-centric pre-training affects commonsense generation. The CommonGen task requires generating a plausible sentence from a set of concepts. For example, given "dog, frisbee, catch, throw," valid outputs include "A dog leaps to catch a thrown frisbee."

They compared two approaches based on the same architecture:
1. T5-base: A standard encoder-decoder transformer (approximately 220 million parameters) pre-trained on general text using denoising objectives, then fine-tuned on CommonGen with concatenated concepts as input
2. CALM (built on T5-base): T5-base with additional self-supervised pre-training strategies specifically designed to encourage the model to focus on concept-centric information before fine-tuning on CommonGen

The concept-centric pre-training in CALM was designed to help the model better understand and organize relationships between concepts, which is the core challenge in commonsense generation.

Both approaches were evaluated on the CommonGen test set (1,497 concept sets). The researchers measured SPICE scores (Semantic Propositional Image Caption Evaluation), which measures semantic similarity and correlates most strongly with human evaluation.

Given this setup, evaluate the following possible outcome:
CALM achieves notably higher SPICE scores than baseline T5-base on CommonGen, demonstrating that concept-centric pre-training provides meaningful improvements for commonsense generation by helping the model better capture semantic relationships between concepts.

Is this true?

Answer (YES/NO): YES